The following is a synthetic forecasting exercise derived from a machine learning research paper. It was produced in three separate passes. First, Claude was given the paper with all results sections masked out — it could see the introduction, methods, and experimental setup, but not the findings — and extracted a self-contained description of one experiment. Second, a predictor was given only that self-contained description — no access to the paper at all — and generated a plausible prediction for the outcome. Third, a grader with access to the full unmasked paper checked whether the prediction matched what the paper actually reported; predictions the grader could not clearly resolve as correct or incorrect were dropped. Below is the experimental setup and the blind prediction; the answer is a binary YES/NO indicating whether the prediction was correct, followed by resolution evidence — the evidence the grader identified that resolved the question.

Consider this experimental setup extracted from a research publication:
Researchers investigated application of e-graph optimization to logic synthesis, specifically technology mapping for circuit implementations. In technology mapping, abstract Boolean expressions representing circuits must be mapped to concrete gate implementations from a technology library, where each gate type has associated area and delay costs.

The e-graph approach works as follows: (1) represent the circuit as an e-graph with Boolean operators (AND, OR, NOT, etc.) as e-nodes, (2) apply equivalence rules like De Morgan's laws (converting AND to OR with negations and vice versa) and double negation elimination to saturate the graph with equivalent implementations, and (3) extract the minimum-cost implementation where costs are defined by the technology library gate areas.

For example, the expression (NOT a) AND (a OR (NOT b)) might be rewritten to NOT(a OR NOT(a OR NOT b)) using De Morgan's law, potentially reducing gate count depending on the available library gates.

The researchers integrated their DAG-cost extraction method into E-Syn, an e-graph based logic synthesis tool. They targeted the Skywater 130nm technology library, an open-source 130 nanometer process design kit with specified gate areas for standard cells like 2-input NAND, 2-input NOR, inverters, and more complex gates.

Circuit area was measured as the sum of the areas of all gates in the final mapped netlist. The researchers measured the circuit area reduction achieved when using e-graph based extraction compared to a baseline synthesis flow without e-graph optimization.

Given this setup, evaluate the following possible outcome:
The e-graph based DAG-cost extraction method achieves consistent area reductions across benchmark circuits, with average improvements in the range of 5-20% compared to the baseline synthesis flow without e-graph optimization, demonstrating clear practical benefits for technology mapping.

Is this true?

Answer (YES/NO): NO